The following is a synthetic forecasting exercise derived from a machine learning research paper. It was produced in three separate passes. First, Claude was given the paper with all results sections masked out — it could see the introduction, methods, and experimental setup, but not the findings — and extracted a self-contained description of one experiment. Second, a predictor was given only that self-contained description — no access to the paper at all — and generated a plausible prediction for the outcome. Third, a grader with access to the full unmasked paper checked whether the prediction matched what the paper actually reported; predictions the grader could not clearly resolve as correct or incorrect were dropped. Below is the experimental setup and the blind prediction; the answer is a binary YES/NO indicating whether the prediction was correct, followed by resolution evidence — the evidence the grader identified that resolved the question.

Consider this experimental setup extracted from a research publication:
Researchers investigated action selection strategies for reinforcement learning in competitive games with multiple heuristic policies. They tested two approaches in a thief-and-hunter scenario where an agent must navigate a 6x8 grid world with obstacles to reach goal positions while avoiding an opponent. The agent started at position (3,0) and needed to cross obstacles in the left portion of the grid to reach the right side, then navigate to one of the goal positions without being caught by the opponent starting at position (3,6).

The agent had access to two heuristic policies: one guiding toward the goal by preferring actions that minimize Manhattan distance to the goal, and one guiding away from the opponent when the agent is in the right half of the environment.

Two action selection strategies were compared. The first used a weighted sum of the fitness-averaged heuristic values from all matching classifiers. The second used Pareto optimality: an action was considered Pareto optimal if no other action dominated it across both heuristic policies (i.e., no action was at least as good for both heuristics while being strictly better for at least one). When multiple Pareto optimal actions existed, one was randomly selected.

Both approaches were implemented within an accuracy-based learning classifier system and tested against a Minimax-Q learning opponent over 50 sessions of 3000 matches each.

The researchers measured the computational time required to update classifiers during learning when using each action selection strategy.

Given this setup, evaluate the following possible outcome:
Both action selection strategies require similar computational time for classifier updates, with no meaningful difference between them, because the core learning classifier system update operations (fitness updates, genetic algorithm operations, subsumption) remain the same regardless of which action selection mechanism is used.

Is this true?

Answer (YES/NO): NO